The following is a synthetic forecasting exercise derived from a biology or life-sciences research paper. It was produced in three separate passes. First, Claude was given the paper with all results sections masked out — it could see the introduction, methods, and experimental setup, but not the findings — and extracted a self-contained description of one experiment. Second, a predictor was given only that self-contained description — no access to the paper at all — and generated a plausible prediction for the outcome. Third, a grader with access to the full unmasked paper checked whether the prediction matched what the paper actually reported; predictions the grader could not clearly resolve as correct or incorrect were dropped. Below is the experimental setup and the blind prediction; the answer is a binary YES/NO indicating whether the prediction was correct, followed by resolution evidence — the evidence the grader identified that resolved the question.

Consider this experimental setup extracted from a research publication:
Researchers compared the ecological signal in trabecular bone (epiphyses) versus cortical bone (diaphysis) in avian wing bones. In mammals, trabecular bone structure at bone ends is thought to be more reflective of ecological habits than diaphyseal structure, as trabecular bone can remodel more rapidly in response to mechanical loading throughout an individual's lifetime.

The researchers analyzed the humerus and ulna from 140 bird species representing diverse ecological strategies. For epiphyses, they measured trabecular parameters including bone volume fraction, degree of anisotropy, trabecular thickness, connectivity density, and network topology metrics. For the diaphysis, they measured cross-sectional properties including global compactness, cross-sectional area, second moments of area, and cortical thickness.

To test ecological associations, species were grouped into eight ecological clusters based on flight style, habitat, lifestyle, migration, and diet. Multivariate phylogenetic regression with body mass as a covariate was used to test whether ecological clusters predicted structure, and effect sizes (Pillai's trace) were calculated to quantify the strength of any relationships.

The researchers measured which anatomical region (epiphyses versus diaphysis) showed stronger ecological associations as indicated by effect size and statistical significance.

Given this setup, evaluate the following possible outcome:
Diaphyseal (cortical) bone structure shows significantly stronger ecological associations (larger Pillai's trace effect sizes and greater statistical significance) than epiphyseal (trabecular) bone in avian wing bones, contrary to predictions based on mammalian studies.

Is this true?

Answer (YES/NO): NO